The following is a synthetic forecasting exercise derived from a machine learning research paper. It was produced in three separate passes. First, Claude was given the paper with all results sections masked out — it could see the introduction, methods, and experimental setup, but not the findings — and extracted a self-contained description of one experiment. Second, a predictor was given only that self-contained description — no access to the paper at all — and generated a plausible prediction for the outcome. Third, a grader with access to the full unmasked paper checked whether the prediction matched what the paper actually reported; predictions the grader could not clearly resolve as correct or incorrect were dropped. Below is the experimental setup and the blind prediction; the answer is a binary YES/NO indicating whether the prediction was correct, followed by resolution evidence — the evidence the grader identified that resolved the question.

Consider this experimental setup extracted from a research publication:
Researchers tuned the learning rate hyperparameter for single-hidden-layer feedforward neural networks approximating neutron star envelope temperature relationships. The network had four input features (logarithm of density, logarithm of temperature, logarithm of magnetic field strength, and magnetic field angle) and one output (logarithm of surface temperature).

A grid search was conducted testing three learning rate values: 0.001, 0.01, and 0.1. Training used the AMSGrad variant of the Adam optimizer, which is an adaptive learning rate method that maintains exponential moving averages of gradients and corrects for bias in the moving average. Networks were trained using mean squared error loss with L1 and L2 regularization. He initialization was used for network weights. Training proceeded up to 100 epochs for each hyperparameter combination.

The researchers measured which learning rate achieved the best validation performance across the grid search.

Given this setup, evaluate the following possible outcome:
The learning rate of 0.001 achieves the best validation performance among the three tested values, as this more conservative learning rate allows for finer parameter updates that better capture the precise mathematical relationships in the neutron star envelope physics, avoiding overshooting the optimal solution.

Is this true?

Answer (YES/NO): NO